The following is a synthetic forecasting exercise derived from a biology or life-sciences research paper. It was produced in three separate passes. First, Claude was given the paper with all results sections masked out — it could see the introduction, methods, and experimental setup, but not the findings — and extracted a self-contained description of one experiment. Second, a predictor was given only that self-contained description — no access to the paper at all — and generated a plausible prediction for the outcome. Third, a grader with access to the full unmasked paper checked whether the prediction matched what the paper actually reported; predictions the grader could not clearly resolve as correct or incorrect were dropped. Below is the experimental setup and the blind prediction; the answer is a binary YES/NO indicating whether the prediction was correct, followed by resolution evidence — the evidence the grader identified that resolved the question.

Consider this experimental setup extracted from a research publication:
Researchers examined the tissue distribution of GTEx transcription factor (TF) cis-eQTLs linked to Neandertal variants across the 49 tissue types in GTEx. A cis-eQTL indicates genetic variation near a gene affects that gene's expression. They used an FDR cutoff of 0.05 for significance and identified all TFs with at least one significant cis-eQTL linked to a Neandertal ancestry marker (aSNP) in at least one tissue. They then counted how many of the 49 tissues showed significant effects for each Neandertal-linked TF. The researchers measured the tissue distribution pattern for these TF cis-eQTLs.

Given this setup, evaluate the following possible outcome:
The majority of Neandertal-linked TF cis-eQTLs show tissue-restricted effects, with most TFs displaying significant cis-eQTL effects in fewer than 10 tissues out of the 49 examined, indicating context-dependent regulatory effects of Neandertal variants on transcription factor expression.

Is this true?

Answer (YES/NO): YES